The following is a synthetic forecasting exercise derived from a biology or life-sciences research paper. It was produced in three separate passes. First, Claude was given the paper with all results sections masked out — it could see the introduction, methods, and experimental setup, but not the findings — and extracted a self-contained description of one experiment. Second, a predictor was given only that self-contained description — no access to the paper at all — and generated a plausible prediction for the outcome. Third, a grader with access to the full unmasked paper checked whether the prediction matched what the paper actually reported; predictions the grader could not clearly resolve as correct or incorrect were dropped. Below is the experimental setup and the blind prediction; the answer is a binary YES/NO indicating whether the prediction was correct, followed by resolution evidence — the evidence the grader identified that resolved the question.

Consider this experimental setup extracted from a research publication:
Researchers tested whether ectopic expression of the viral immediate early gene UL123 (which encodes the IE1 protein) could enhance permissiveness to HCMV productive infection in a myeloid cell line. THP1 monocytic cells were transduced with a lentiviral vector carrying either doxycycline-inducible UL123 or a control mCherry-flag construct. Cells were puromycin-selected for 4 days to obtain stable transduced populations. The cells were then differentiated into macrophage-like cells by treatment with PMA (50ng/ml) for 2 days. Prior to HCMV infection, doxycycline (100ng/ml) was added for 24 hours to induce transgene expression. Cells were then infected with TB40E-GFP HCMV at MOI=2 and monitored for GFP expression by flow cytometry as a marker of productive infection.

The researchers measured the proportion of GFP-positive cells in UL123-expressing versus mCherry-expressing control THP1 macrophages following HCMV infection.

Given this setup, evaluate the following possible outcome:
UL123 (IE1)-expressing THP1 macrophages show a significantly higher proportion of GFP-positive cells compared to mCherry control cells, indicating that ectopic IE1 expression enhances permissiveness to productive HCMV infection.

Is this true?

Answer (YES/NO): YES